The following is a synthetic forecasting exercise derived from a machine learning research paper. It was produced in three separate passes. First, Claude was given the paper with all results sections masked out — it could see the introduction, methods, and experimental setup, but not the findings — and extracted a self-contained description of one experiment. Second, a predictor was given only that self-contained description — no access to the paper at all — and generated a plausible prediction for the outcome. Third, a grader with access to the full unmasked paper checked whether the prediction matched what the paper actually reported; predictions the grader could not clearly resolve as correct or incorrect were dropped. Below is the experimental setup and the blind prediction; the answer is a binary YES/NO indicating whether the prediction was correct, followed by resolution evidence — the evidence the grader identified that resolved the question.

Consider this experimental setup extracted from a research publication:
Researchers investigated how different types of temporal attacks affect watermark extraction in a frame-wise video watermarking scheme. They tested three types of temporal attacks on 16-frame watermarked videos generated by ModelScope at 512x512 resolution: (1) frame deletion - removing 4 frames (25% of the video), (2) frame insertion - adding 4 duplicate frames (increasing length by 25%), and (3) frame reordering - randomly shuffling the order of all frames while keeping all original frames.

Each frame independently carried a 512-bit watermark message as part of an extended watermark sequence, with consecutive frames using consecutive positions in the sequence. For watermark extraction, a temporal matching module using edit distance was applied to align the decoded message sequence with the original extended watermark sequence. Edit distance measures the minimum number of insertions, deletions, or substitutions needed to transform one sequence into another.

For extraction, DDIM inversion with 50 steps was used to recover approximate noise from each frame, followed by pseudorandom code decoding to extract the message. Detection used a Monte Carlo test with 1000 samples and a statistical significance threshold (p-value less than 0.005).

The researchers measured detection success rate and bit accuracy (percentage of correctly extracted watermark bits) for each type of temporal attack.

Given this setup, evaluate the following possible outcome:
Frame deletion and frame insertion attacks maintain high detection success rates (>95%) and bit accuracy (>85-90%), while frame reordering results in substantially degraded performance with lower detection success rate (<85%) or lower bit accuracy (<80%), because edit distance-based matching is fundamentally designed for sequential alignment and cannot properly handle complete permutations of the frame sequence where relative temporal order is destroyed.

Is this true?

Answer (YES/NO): NO